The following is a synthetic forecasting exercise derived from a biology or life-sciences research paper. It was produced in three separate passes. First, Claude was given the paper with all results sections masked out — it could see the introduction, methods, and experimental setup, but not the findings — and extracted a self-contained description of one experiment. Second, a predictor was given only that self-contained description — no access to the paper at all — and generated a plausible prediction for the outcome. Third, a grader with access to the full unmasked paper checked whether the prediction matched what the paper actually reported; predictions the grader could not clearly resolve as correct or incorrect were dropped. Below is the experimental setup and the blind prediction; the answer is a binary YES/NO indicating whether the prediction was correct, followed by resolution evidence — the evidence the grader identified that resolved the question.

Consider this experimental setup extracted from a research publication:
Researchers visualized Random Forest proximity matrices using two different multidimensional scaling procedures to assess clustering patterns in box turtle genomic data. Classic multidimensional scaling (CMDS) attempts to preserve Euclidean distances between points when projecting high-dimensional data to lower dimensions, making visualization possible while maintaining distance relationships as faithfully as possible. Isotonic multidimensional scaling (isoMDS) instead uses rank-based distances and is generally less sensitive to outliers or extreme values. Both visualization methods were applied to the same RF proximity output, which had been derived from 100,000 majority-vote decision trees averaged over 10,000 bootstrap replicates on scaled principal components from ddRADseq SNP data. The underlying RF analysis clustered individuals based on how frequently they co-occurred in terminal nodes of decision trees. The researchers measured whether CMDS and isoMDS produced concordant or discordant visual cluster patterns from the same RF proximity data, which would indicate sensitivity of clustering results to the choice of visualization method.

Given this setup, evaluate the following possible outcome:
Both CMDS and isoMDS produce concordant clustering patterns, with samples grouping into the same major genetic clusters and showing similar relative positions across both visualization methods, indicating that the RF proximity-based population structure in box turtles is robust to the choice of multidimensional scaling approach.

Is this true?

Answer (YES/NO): NO